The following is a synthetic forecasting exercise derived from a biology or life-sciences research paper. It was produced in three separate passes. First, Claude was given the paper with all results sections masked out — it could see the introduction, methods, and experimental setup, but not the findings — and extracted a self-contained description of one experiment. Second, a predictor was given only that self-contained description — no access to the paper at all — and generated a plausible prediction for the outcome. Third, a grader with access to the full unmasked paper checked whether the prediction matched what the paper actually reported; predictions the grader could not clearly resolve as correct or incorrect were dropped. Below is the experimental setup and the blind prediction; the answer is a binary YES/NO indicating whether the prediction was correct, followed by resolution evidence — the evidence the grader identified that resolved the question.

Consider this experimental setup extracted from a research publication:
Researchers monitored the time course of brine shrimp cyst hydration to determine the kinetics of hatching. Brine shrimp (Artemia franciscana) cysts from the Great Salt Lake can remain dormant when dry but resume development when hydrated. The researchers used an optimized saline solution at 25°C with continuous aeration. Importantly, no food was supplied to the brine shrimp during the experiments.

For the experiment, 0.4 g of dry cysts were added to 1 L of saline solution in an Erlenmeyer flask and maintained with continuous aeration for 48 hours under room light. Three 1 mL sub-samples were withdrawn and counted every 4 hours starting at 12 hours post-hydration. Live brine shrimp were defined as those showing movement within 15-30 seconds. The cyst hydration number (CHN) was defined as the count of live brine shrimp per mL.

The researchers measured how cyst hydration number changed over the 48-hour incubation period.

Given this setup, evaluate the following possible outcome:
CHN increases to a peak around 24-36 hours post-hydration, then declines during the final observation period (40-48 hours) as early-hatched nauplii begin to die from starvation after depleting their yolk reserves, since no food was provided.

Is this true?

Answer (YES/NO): NO